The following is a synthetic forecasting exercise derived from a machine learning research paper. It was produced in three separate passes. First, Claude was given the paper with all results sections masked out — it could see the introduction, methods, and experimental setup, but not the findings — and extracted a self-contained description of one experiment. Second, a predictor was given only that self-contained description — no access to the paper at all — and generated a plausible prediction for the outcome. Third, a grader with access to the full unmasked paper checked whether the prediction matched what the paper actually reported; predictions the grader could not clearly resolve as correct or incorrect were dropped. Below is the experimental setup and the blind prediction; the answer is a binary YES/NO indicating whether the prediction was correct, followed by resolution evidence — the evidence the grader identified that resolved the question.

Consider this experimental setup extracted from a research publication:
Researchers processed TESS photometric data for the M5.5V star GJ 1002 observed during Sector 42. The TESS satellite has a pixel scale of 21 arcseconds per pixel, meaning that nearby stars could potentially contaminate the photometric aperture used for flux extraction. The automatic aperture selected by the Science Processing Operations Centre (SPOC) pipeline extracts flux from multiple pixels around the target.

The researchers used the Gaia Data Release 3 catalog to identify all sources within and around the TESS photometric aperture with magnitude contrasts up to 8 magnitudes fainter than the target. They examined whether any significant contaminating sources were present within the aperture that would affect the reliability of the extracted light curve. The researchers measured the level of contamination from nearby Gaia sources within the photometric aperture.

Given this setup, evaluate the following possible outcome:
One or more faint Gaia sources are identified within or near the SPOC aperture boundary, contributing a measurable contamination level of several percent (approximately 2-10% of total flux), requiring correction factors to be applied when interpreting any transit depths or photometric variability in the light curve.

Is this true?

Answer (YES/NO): NO